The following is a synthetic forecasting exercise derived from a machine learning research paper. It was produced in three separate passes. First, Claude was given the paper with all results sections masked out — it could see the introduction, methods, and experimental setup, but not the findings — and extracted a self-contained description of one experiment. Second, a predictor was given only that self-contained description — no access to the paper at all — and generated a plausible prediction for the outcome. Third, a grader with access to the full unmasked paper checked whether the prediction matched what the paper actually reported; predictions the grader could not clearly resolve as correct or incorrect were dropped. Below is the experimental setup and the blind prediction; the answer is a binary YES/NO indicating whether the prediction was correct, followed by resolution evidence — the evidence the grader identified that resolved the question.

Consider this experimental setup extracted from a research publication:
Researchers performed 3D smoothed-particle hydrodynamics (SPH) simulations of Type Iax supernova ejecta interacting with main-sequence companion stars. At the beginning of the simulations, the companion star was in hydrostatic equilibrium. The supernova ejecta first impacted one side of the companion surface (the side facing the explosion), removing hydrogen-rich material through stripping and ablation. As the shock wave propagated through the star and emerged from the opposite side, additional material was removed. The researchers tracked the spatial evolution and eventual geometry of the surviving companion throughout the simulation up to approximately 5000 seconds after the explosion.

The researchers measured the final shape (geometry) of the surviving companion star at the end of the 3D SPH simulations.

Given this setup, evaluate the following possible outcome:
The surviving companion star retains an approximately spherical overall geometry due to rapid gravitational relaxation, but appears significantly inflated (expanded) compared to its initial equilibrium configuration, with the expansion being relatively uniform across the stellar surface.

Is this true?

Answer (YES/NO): YES